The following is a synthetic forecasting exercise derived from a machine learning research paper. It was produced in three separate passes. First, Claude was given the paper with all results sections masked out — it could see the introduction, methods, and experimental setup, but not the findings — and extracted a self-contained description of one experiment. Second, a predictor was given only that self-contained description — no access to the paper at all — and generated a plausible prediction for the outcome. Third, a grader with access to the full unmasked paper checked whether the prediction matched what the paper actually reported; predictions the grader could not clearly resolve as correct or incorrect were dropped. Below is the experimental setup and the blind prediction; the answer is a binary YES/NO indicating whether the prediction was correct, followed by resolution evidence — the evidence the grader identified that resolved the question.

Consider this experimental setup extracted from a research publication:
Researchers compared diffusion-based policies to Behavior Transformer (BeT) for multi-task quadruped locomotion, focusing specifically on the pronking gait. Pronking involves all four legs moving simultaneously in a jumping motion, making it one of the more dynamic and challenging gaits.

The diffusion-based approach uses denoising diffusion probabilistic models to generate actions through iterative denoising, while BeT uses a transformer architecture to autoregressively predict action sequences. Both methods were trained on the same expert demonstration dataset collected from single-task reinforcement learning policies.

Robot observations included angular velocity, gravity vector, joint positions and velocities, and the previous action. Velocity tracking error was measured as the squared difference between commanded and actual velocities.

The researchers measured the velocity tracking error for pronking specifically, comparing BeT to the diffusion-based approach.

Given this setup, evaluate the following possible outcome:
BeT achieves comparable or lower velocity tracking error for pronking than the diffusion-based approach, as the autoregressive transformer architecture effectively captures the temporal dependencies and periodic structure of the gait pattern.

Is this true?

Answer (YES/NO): NO